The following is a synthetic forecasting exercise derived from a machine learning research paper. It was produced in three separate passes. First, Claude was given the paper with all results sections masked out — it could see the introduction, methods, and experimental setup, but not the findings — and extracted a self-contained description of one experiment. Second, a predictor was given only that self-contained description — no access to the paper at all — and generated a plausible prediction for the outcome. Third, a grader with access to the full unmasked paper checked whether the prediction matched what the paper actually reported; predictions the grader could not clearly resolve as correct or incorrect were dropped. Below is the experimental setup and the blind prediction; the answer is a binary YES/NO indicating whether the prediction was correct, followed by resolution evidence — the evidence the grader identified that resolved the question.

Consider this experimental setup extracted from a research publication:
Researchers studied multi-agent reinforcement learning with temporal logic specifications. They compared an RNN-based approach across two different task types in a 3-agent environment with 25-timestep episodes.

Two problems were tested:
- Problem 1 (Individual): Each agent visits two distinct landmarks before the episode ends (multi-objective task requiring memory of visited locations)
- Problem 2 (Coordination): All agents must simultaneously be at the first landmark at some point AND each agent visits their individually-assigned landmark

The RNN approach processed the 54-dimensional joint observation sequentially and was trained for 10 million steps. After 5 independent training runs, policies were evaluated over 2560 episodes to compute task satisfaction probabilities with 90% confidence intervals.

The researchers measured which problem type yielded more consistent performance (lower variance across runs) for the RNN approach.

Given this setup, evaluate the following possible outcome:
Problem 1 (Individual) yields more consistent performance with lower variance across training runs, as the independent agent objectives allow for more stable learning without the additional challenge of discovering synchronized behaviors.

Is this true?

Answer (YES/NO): YES